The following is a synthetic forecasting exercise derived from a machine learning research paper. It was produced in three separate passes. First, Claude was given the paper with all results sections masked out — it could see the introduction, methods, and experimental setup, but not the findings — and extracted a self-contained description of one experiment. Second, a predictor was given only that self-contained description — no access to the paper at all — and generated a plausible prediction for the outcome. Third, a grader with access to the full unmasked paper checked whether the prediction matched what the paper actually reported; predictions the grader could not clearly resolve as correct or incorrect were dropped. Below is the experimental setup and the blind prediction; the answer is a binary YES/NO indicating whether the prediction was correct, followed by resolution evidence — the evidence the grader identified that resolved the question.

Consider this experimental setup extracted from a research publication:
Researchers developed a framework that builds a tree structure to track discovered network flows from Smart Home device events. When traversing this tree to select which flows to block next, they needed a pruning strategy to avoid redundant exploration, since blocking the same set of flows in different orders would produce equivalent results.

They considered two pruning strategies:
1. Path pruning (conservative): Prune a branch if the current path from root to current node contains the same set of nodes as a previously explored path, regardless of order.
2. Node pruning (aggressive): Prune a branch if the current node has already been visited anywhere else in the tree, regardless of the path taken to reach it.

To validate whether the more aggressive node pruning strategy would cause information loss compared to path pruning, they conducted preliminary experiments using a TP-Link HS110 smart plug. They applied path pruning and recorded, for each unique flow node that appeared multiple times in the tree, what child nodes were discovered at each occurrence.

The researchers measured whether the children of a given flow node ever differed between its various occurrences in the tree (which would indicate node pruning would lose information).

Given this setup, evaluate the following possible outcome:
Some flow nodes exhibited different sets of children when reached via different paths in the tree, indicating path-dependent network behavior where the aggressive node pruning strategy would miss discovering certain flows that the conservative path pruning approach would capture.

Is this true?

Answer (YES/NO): NO